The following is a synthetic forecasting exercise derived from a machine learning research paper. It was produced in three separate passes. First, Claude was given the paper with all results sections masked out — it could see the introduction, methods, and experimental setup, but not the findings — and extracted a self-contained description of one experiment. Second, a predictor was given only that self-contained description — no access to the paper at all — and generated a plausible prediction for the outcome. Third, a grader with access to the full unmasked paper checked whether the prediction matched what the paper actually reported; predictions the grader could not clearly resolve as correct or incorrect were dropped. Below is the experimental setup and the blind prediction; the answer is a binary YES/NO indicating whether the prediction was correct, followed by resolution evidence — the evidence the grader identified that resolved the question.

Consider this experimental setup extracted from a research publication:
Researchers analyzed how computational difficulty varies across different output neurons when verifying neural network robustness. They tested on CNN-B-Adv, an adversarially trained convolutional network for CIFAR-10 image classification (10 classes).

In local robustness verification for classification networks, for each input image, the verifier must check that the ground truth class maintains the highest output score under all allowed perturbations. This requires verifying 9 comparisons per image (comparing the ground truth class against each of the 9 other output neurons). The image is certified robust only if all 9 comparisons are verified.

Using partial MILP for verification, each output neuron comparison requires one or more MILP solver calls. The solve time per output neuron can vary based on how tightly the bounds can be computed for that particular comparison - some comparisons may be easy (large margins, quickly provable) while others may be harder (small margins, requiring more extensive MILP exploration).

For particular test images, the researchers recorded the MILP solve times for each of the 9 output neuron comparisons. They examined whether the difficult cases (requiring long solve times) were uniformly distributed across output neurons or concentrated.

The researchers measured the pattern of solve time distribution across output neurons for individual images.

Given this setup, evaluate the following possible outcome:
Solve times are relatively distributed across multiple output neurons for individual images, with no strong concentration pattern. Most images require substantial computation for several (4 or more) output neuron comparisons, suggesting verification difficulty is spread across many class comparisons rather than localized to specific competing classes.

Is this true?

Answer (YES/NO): YES